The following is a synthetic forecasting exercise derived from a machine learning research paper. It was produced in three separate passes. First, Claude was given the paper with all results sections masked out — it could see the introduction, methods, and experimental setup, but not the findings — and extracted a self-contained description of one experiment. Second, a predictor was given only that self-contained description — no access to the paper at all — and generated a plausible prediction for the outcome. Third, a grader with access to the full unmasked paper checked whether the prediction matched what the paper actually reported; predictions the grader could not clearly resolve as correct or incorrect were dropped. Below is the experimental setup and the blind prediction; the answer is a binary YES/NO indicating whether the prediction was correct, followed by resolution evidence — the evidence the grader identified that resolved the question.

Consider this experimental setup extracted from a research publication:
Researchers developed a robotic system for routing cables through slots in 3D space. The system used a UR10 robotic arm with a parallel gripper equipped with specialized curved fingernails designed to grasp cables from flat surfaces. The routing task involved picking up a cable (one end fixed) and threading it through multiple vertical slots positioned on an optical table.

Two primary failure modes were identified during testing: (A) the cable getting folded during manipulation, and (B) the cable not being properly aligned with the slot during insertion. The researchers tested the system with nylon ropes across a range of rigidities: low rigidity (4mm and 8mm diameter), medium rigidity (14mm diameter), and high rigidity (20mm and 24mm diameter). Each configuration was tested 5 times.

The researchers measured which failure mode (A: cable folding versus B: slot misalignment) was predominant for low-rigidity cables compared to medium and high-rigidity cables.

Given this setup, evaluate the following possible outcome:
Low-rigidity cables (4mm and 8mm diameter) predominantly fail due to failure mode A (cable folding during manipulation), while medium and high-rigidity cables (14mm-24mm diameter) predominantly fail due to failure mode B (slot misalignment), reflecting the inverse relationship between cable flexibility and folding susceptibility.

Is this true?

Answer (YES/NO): NO